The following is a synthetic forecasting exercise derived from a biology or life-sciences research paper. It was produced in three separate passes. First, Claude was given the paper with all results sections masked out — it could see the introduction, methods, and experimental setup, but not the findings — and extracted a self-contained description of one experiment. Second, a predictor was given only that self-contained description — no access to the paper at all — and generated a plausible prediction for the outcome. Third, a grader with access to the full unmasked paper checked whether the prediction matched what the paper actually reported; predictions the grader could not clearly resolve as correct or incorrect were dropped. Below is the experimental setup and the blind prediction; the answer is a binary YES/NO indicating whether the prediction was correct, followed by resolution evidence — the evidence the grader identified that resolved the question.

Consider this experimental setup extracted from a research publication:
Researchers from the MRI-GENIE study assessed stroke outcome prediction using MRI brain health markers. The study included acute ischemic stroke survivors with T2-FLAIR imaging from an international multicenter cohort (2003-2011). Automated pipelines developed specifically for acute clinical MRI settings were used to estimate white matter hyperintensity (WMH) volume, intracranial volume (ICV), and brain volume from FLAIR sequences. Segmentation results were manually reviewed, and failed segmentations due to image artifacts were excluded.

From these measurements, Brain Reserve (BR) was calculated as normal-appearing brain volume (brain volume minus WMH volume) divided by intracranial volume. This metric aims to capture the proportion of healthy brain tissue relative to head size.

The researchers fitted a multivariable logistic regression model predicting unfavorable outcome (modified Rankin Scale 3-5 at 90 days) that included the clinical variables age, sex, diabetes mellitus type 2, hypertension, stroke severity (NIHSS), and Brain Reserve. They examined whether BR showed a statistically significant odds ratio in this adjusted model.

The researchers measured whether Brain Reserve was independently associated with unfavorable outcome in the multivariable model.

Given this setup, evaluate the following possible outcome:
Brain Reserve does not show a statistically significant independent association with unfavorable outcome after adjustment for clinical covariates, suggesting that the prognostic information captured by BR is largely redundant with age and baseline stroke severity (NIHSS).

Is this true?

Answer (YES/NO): NO